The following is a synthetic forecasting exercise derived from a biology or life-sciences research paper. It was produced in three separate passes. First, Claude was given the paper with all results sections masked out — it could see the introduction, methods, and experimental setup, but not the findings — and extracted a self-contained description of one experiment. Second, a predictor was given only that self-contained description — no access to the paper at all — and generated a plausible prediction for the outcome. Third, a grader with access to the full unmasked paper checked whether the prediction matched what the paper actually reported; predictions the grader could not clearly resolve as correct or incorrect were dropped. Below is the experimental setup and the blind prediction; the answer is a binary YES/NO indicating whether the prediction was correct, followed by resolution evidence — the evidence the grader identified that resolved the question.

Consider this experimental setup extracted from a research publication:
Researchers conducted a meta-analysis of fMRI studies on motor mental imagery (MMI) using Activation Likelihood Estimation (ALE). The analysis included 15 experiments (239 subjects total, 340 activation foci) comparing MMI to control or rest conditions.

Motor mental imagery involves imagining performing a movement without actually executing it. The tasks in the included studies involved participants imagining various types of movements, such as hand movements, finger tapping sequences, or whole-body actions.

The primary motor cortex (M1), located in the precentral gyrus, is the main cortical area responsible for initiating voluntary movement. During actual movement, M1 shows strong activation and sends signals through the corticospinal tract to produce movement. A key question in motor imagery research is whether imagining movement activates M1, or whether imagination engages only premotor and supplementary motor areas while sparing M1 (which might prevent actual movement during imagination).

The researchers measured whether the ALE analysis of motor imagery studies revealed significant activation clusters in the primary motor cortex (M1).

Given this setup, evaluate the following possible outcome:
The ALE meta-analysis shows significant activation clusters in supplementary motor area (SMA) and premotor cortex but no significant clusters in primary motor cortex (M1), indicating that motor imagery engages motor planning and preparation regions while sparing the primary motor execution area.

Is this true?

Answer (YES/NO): YES